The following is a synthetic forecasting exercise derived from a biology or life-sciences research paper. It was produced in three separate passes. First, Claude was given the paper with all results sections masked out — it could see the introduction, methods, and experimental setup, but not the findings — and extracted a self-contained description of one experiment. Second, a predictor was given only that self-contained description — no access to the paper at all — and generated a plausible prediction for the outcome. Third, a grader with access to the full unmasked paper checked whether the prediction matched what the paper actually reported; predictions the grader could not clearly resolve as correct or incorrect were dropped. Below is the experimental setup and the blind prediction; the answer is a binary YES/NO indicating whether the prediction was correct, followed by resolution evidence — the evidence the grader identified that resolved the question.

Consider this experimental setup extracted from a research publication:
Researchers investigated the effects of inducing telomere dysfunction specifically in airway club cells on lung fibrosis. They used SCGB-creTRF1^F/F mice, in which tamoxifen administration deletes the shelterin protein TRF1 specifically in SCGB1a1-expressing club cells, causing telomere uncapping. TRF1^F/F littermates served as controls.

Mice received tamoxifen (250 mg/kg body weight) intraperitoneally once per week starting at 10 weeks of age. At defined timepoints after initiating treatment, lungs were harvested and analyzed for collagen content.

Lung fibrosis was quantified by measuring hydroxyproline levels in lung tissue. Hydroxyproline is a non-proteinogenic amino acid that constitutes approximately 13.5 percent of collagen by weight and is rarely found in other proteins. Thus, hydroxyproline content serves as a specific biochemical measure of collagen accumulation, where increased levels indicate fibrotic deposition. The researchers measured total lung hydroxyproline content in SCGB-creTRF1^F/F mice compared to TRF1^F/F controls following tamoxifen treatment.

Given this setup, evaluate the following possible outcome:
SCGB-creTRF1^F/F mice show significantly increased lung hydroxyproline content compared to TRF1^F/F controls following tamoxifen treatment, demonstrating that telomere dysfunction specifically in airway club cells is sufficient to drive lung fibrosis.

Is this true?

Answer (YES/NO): YES